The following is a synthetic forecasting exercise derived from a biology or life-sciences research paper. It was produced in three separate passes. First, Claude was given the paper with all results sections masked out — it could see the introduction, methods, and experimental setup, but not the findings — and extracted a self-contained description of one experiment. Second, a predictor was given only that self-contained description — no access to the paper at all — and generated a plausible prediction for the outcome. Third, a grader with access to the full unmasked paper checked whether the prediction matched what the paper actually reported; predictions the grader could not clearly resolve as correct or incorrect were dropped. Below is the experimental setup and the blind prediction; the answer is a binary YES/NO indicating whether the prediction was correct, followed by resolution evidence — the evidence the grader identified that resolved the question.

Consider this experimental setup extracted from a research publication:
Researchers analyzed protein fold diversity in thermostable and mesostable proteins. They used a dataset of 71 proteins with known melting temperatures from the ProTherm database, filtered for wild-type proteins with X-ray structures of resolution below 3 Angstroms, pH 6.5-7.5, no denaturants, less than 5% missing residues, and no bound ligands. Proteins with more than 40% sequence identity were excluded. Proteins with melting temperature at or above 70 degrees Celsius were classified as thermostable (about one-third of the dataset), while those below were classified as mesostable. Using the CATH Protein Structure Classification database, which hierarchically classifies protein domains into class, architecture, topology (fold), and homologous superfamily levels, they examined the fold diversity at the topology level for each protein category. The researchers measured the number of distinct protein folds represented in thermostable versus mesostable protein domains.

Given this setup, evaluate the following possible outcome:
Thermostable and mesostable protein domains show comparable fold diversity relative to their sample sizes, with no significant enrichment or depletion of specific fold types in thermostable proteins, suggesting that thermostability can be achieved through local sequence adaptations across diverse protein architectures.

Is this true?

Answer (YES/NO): NO